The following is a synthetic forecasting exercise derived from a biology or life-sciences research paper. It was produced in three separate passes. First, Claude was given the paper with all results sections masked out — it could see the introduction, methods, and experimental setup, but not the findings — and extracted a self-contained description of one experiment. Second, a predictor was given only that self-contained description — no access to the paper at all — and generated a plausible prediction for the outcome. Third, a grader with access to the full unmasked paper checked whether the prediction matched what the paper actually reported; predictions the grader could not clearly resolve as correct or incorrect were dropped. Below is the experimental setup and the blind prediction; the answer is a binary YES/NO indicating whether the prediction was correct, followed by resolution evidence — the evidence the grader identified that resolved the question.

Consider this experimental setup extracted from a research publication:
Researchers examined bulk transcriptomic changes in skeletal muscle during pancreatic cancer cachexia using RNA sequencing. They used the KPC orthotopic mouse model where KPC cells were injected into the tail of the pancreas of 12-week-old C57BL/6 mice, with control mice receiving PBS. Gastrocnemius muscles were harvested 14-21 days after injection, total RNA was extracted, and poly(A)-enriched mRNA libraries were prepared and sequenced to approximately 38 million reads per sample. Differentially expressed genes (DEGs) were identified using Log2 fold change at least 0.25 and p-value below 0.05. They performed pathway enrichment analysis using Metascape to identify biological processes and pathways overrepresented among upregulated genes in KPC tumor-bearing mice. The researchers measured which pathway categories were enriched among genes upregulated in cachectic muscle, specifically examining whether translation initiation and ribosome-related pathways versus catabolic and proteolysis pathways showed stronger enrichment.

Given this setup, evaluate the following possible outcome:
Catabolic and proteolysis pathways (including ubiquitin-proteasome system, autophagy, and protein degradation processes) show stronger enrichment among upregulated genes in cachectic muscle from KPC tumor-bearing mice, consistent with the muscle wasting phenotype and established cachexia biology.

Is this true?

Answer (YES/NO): NO